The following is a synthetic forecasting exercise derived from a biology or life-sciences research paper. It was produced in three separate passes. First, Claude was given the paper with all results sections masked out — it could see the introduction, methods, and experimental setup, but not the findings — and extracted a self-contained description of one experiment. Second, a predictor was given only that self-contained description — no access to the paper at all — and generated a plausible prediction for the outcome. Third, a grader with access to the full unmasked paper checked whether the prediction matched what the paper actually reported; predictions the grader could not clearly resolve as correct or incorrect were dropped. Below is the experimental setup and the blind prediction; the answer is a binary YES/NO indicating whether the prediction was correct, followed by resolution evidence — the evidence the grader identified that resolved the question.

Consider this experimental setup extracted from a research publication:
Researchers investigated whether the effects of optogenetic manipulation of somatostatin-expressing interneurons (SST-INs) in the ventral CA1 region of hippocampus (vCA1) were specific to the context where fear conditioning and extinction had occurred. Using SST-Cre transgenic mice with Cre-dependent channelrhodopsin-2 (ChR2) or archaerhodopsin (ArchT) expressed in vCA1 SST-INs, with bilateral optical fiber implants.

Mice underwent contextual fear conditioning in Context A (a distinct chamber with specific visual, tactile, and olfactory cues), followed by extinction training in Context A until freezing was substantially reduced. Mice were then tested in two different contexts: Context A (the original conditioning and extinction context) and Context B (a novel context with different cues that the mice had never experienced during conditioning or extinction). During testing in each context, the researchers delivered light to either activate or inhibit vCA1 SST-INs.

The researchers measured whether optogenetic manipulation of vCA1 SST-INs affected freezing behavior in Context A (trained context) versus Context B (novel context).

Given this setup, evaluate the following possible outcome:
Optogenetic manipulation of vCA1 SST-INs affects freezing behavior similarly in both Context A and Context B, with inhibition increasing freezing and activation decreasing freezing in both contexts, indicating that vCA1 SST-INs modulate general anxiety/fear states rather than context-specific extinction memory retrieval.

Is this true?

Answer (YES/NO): NO